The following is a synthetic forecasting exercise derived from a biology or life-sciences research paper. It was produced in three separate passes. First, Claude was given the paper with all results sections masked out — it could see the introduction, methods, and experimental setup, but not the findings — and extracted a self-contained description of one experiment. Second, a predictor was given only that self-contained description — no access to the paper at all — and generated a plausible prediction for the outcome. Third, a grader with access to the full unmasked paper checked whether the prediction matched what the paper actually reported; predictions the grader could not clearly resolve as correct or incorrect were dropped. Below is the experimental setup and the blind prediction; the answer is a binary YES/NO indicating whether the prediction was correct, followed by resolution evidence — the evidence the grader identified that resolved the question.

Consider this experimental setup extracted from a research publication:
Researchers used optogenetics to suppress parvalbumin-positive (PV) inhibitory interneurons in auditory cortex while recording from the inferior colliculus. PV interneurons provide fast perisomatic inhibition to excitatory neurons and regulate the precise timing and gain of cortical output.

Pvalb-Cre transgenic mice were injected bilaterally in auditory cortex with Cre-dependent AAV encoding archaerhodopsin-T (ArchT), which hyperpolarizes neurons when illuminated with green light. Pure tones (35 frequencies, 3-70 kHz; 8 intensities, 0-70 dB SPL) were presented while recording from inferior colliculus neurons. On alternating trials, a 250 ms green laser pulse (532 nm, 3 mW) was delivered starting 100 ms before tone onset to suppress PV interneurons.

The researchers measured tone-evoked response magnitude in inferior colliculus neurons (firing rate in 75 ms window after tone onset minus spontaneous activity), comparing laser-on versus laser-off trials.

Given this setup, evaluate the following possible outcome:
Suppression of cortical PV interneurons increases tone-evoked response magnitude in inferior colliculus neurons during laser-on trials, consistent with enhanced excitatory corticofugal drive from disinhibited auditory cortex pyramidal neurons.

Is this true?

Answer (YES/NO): NO